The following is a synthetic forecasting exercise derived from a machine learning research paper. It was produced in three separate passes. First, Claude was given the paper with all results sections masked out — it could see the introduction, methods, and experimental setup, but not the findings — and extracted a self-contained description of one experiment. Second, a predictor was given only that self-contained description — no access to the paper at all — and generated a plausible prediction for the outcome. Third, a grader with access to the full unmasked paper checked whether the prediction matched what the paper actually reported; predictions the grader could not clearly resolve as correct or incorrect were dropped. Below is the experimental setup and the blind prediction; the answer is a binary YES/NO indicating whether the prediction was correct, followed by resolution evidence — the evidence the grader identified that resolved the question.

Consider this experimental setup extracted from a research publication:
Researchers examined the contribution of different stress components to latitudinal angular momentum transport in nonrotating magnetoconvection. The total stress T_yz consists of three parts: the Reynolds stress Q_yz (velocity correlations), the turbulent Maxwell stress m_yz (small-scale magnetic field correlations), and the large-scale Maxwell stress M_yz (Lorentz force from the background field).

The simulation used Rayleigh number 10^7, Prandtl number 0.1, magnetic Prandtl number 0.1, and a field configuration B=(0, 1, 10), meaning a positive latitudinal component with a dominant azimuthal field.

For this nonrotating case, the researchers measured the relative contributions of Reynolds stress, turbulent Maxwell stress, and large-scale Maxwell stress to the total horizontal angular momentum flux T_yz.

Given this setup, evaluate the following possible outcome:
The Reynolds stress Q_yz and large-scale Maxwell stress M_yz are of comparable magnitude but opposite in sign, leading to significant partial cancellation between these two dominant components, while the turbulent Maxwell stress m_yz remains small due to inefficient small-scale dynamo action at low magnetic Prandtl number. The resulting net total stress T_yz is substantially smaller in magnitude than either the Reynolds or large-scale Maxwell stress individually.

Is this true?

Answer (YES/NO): NO